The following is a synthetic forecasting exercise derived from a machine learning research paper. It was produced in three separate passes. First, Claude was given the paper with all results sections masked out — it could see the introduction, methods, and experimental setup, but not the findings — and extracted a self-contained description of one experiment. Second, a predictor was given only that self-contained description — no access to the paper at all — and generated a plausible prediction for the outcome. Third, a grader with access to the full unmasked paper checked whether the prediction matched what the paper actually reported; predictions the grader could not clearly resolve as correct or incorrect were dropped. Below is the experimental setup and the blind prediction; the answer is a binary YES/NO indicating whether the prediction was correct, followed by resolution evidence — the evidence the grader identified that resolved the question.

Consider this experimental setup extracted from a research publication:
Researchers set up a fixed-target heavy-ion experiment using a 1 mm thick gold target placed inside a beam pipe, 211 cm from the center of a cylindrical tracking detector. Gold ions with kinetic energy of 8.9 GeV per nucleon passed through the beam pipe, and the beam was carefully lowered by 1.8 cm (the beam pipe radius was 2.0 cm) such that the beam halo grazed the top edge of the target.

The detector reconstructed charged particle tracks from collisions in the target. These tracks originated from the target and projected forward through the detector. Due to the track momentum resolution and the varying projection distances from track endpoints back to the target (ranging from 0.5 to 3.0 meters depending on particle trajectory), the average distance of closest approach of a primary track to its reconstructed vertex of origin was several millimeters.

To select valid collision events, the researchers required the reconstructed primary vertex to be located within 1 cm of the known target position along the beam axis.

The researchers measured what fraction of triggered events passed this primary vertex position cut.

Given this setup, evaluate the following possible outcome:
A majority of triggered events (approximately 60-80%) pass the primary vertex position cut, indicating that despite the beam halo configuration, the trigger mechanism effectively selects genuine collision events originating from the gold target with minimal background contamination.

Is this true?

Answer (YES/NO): NO